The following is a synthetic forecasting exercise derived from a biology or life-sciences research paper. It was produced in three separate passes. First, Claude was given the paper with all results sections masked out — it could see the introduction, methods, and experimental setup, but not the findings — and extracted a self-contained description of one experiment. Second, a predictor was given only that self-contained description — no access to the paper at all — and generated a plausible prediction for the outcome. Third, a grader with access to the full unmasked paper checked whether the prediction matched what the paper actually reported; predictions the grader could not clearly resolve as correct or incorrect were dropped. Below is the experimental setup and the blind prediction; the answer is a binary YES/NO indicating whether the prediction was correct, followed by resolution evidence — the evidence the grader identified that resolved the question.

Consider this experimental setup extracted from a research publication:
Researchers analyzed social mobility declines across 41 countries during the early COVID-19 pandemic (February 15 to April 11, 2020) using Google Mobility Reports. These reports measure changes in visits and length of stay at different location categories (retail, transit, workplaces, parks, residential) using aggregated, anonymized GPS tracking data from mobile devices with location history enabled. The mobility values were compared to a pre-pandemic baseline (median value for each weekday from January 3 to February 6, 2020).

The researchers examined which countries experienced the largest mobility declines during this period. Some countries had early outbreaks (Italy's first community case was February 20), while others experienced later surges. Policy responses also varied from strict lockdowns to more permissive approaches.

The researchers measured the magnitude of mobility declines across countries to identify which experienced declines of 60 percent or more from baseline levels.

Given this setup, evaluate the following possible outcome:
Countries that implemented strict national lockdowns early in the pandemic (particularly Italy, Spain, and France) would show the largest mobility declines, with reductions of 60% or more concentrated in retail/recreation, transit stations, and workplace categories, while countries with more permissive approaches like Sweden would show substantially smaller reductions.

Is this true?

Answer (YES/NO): YES